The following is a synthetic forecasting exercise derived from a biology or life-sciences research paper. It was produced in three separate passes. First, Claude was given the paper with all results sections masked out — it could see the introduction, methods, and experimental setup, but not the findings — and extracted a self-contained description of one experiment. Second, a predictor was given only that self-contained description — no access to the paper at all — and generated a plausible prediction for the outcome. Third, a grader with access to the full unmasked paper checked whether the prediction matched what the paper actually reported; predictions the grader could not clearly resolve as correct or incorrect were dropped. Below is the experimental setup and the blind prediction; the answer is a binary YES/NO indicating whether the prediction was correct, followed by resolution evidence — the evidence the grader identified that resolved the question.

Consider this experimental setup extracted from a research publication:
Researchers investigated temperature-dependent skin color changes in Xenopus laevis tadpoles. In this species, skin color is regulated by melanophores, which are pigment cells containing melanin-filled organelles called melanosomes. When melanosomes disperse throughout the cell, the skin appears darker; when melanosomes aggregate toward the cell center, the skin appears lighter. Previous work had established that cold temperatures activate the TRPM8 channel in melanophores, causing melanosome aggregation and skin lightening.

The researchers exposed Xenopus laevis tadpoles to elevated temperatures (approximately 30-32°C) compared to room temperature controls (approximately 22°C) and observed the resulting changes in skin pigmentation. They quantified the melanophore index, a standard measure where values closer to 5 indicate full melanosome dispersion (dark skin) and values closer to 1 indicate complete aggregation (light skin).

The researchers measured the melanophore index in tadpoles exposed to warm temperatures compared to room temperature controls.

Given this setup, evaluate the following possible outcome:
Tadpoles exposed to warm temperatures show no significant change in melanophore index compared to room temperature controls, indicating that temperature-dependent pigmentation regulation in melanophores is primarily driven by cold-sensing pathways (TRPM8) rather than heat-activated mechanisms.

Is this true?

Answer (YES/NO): NO